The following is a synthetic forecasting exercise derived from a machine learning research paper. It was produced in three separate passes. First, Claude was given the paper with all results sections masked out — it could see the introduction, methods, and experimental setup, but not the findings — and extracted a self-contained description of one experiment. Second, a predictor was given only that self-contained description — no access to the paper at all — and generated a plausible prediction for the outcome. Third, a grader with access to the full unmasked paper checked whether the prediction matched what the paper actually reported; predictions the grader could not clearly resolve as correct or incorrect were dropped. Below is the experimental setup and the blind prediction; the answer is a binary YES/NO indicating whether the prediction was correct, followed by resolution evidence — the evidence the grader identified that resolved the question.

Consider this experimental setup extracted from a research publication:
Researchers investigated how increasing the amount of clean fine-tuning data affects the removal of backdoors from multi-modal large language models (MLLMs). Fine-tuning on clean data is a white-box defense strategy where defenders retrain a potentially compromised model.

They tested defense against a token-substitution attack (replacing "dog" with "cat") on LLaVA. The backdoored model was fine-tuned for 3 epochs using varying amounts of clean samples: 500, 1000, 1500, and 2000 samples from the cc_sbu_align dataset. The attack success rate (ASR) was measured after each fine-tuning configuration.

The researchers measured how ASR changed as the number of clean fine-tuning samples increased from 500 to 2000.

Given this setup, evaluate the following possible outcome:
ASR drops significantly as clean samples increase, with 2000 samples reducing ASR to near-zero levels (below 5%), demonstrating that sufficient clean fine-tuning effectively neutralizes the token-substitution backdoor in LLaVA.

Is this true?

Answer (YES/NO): NO